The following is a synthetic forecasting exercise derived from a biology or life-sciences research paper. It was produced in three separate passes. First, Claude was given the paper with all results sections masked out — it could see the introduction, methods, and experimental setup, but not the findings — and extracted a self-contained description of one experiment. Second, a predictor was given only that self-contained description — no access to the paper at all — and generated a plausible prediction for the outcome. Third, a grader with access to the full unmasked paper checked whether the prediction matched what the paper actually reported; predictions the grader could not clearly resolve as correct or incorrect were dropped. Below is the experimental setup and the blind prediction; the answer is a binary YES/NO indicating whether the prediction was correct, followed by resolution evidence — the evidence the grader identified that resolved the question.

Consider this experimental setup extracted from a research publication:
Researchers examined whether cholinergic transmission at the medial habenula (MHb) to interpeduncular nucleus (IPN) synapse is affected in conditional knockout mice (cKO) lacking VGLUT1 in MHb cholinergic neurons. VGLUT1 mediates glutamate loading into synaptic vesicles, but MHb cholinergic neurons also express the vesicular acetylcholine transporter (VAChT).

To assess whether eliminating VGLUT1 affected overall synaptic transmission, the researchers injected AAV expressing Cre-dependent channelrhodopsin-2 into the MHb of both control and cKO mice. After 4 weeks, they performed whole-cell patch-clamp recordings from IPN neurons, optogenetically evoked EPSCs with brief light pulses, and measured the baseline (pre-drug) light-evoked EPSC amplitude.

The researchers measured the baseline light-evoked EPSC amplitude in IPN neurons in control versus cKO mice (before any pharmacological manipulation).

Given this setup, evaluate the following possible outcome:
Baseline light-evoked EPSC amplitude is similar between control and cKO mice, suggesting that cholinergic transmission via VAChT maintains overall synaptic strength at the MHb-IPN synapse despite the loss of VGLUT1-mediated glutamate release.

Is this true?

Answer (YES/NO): NO